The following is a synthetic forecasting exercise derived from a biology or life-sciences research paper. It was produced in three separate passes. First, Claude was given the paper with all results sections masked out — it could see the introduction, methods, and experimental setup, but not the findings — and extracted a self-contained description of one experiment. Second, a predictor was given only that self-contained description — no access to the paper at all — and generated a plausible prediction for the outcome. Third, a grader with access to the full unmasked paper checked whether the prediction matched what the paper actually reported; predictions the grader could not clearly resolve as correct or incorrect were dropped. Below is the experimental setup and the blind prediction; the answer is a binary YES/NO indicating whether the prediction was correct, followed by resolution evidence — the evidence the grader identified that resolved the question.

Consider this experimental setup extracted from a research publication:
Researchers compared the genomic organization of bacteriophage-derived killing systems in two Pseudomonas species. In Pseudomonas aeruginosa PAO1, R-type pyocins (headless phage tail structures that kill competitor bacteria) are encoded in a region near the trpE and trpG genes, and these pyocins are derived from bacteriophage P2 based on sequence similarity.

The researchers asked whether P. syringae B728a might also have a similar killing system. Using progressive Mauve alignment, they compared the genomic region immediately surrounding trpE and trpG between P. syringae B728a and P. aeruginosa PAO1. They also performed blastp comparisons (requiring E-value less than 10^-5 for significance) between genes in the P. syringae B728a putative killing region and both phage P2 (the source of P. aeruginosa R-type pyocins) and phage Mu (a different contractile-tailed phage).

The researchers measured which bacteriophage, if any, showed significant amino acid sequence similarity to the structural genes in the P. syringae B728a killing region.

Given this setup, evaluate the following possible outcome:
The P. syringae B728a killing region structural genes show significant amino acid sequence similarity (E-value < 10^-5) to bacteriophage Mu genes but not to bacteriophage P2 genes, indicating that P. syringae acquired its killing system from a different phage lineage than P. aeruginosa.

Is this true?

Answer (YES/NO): YES